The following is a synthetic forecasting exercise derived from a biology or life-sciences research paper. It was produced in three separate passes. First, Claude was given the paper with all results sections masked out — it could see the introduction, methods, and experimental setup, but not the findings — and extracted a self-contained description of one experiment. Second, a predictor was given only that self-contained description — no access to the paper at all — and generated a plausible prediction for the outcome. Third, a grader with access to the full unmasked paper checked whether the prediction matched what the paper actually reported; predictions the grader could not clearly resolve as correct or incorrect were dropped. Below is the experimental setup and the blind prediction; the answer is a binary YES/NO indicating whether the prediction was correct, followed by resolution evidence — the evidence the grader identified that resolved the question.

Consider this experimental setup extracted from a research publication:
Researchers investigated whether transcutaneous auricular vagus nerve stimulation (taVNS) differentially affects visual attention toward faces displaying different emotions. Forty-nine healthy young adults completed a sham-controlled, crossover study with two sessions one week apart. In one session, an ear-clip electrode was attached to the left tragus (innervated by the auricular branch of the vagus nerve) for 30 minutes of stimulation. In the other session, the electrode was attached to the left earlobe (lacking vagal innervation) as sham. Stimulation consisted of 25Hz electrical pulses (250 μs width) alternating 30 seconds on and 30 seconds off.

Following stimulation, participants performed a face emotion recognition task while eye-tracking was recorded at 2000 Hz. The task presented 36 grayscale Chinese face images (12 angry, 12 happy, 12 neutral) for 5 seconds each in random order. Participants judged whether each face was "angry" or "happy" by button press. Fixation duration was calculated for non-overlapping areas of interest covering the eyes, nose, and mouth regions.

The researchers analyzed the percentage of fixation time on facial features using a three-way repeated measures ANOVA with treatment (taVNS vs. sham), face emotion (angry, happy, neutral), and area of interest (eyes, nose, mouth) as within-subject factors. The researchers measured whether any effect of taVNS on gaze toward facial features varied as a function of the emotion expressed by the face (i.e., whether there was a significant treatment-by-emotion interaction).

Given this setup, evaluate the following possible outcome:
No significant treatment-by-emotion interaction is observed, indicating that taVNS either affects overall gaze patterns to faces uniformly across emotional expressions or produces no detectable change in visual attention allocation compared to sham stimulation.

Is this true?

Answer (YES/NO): YES